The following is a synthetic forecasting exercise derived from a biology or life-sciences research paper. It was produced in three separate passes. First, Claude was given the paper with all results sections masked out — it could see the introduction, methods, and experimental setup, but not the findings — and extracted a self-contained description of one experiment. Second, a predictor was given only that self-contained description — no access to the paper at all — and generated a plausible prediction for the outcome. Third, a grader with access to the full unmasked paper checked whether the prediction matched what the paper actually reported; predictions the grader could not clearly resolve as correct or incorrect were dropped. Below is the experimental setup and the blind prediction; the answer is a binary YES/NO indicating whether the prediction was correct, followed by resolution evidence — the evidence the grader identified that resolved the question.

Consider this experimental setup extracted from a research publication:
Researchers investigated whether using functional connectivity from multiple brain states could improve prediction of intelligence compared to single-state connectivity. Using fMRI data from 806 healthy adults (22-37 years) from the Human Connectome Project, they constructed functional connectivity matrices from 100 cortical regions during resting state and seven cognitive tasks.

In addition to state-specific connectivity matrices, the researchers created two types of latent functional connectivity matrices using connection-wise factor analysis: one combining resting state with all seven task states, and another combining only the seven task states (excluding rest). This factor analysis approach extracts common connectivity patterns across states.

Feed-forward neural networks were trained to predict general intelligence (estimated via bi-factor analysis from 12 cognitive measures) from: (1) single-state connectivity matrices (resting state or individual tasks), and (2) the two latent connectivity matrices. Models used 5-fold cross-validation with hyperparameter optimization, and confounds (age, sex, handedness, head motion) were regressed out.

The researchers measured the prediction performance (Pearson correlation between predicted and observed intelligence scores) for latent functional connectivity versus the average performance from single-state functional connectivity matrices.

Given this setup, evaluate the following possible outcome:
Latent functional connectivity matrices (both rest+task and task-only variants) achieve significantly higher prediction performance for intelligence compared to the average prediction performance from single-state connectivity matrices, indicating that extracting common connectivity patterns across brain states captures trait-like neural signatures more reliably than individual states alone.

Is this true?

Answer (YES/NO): NO